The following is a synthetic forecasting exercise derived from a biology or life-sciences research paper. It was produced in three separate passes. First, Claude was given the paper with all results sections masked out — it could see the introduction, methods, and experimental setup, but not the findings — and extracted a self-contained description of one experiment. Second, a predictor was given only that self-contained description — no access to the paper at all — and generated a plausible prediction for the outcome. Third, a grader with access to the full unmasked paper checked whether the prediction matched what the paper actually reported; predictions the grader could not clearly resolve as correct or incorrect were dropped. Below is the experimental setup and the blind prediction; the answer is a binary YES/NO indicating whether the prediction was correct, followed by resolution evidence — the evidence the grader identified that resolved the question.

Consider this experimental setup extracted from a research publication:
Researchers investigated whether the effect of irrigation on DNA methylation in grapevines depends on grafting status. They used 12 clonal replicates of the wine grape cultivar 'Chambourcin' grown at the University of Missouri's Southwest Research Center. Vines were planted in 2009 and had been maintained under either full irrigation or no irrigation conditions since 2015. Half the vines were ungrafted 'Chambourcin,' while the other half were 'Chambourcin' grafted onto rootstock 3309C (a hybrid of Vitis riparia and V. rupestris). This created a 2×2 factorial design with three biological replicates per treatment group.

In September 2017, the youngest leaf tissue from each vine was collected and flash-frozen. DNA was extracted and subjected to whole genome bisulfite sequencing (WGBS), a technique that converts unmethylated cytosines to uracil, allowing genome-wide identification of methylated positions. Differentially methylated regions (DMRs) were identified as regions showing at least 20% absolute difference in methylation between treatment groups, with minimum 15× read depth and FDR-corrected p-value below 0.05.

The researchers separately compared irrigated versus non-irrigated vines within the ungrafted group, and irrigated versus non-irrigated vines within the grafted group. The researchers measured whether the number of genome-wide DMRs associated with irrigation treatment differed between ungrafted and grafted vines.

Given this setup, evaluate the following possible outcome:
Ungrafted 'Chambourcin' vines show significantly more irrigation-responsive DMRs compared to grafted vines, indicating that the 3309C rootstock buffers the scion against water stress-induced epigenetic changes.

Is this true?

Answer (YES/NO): YES